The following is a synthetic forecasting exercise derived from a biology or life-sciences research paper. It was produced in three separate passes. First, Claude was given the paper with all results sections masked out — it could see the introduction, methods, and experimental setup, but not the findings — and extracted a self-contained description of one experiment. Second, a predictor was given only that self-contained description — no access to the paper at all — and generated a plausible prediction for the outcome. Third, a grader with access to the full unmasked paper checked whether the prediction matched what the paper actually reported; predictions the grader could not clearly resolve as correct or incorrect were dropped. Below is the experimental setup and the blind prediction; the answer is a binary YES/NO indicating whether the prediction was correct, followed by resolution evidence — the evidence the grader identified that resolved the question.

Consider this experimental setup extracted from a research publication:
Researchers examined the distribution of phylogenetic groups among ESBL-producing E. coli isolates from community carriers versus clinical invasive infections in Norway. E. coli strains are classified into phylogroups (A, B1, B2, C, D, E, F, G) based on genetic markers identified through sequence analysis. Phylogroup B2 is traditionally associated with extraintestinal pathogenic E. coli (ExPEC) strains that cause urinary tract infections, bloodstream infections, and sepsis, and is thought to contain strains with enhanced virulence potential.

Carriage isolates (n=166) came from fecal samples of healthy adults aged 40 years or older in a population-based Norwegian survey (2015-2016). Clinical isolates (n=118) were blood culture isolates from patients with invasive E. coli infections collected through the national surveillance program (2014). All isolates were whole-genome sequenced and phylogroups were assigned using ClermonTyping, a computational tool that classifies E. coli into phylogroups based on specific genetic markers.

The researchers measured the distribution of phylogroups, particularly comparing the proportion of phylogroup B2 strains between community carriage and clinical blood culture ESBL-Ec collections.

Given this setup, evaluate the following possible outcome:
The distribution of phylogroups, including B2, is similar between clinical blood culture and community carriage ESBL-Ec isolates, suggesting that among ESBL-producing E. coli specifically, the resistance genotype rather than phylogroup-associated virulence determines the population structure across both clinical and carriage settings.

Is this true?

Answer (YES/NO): NO